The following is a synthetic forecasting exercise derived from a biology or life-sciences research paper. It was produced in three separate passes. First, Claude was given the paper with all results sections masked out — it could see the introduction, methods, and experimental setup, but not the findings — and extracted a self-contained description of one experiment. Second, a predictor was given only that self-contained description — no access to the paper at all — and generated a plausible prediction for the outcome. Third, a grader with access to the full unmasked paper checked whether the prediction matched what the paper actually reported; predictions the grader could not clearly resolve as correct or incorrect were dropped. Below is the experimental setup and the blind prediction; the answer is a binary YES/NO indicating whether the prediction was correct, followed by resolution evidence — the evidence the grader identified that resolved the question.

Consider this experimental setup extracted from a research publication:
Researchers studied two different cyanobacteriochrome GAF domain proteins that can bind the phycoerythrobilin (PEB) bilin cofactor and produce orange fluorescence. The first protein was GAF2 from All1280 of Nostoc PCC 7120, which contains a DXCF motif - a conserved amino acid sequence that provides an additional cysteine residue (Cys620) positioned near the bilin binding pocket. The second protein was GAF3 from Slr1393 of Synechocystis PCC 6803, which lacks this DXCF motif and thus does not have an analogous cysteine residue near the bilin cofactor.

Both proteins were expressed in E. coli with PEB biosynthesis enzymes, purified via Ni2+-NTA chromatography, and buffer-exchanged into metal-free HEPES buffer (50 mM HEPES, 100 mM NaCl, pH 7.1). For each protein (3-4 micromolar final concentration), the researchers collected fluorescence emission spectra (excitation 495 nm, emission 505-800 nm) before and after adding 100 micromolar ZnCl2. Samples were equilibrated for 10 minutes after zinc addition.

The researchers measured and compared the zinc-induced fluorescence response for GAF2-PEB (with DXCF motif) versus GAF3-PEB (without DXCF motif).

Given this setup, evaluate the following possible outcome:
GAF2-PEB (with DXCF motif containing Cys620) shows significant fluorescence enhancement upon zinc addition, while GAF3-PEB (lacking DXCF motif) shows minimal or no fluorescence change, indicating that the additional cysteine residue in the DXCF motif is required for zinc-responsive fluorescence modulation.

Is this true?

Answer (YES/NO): YES